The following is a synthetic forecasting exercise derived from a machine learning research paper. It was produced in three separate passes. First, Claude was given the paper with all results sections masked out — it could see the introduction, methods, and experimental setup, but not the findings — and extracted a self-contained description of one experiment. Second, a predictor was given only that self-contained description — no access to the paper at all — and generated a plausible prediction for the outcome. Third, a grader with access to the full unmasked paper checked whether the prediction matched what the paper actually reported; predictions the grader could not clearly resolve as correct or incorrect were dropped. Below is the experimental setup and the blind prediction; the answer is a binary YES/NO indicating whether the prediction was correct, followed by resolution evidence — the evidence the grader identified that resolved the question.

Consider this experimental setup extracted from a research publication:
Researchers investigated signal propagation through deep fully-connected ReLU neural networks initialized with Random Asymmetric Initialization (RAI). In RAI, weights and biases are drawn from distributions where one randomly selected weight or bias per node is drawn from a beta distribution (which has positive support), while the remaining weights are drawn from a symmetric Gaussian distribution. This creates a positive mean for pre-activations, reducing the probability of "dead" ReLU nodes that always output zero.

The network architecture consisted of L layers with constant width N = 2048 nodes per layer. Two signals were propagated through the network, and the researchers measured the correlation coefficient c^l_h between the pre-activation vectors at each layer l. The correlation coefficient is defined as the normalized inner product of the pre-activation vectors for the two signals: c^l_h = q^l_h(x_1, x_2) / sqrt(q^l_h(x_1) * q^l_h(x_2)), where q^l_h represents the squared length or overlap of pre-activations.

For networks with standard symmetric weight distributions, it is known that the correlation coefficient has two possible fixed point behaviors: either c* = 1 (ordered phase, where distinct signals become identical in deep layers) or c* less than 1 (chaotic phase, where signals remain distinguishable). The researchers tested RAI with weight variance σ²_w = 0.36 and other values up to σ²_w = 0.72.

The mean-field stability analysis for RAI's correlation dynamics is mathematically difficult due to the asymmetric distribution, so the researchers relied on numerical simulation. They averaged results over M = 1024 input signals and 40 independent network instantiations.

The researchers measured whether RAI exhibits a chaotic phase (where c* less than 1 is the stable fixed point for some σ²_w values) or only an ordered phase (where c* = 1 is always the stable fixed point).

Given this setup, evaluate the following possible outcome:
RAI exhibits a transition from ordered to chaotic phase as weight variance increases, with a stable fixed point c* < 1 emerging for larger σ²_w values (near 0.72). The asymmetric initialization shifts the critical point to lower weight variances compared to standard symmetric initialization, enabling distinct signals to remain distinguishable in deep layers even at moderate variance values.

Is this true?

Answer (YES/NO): NO